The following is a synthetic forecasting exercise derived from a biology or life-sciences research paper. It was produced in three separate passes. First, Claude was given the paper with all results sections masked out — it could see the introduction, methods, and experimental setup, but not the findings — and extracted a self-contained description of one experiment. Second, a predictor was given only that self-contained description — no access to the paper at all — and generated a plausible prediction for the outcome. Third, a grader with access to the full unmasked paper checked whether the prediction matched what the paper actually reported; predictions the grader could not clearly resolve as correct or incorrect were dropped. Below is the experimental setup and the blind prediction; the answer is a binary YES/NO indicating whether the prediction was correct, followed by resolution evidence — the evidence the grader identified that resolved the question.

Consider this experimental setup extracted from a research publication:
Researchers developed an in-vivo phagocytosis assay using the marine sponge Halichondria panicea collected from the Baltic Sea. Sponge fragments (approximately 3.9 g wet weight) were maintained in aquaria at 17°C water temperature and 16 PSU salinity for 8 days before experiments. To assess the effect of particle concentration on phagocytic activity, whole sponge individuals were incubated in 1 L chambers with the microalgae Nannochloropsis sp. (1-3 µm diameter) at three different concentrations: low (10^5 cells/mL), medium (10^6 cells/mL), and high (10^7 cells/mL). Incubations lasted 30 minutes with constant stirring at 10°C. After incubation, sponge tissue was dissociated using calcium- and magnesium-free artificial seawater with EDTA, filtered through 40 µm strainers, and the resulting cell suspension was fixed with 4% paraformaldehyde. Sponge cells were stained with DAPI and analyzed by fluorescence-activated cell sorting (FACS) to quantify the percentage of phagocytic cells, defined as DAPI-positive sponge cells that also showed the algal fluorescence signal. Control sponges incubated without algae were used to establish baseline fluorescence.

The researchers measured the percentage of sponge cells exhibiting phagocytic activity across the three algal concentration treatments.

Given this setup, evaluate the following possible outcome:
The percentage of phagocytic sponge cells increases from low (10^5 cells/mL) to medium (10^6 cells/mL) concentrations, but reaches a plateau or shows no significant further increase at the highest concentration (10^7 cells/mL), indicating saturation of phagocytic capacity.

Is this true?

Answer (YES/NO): YES